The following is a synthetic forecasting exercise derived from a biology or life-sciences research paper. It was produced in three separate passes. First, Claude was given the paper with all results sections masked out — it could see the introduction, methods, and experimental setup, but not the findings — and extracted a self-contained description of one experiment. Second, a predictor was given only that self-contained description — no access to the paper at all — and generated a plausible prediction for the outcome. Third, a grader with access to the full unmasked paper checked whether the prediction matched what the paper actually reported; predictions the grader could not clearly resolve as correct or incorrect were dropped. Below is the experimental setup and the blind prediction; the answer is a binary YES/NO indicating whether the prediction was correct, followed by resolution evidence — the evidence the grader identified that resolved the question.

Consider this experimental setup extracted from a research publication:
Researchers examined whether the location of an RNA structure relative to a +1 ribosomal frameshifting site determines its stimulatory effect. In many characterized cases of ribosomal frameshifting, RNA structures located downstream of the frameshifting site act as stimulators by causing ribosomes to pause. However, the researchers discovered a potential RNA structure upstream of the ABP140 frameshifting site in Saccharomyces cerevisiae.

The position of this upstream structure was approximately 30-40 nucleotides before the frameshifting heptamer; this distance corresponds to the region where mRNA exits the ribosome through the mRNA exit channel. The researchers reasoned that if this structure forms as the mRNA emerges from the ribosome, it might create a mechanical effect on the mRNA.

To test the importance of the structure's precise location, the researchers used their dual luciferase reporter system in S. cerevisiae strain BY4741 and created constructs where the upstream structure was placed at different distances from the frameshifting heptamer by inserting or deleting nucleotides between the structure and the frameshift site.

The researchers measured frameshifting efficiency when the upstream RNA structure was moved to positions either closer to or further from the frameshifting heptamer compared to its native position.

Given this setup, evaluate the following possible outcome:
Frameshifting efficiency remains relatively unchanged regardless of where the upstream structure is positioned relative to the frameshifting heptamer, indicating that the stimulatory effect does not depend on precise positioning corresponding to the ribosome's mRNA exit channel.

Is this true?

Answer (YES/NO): NO